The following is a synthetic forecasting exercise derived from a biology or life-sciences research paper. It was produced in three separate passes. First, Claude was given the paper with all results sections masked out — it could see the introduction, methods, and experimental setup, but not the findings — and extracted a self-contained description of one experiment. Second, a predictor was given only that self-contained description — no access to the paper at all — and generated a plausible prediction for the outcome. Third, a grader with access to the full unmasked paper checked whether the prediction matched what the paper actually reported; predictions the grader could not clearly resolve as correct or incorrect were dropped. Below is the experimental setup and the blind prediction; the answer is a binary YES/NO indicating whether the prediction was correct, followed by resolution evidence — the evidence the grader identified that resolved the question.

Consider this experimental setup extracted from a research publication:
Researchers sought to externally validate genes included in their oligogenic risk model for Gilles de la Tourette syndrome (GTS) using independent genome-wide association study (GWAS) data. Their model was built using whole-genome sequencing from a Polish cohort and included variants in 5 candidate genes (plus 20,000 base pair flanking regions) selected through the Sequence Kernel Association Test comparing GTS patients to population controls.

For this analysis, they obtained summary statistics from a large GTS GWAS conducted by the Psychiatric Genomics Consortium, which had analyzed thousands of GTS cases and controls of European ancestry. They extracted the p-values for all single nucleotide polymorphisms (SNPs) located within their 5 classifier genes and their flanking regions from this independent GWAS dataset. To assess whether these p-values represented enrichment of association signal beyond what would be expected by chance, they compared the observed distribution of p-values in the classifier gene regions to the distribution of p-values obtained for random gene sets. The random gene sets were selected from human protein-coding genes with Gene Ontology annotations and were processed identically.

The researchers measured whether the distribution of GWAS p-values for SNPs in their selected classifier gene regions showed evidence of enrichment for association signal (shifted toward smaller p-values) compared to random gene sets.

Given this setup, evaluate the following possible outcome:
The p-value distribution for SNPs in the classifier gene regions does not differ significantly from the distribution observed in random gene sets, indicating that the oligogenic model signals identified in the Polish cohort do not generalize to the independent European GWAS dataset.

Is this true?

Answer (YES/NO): NO